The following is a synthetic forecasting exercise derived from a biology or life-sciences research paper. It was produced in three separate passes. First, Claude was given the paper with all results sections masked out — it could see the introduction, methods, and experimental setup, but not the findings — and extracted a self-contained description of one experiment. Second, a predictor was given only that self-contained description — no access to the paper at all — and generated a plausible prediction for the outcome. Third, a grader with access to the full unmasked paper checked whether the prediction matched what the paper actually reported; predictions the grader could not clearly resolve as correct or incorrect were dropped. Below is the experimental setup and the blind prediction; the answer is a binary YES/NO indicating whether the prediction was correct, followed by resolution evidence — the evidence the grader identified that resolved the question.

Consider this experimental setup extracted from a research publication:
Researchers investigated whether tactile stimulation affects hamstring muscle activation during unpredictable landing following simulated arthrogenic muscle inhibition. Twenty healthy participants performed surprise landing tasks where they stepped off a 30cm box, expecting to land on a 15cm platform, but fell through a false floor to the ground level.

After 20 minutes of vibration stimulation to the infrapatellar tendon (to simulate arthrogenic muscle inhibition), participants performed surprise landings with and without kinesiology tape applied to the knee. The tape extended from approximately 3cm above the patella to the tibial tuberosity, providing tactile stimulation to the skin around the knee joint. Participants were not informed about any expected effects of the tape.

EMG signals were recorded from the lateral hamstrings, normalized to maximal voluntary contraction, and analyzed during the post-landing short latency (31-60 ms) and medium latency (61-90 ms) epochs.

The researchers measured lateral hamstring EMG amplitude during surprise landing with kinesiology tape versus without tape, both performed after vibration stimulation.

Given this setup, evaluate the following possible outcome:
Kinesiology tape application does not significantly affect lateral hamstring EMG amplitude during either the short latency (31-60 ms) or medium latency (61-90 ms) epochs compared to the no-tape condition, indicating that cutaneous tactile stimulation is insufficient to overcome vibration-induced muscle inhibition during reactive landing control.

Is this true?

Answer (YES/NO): NO